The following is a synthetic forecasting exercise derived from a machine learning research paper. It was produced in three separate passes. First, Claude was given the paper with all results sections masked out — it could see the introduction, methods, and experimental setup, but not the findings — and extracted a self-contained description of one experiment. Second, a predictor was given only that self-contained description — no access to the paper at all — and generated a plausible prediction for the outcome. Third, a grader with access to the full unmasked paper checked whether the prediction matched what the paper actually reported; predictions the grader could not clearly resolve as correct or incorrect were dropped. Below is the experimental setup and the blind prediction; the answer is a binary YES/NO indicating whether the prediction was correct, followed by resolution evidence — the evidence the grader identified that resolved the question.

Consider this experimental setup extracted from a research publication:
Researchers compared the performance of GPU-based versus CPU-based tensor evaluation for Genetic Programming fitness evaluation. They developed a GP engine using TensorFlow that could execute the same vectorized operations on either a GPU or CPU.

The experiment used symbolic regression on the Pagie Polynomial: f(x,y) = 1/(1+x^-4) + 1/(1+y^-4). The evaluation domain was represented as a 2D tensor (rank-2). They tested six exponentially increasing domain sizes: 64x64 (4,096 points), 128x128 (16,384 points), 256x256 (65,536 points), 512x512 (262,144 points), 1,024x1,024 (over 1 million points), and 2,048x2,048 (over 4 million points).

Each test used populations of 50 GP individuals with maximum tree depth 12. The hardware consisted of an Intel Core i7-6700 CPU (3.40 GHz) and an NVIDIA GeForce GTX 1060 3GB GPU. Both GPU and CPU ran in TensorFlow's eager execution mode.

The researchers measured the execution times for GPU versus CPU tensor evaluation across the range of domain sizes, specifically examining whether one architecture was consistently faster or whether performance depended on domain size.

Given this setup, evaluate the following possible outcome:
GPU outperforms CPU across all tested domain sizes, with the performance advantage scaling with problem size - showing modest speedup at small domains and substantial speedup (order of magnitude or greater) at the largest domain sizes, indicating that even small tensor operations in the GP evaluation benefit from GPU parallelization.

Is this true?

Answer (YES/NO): NO